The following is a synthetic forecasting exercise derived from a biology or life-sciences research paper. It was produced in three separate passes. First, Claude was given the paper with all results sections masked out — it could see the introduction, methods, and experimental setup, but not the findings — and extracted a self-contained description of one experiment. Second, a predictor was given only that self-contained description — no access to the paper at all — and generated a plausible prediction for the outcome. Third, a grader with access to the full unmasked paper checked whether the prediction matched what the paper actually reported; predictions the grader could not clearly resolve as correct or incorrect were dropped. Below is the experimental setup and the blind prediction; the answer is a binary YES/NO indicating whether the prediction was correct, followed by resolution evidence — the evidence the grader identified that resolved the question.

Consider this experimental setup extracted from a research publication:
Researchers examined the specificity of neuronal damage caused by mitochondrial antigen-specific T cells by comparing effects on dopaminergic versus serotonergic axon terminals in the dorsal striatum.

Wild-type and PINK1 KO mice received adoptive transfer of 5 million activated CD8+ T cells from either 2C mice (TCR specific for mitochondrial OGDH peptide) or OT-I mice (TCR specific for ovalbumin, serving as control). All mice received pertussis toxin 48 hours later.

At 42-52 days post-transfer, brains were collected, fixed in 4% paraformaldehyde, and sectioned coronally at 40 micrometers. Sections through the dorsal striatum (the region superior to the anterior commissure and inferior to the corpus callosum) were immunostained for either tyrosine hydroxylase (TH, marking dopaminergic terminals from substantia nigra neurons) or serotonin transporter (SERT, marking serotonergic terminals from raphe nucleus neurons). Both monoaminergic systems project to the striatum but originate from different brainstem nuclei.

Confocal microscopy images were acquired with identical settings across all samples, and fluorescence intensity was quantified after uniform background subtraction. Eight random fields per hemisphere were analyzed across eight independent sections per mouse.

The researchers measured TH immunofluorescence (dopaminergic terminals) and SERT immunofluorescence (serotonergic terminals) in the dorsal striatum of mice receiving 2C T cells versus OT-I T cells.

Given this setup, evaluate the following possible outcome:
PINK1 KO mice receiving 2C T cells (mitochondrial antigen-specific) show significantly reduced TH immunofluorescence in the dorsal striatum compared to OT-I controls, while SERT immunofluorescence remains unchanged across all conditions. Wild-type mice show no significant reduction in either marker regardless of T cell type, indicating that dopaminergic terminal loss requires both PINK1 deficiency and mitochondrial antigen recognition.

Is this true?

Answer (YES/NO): NO